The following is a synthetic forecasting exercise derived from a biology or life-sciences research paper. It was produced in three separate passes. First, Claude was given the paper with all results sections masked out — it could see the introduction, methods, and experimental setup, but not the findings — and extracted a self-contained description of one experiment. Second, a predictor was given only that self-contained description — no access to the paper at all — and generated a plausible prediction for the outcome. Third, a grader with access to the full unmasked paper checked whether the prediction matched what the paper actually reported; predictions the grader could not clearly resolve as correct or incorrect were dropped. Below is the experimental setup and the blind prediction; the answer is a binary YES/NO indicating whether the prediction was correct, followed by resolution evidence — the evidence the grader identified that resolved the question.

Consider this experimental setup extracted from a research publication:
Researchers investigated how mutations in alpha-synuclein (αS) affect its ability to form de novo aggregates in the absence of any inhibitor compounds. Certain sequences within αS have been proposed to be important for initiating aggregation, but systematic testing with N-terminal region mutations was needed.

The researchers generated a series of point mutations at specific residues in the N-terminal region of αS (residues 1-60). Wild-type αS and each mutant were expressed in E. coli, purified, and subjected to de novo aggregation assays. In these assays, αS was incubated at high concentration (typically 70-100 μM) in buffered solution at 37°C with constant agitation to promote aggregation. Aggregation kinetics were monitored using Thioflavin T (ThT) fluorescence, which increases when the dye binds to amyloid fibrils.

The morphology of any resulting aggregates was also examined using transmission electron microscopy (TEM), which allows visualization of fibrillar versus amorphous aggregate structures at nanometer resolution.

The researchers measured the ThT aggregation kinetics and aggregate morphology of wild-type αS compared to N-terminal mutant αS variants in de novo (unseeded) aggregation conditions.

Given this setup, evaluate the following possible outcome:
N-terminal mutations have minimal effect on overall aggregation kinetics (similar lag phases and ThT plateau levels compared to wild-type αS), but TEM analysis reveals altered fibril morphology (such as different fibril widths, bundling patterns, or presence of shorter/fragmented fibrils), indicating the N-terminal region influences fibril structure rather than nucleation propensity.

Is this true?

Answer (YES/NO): NO